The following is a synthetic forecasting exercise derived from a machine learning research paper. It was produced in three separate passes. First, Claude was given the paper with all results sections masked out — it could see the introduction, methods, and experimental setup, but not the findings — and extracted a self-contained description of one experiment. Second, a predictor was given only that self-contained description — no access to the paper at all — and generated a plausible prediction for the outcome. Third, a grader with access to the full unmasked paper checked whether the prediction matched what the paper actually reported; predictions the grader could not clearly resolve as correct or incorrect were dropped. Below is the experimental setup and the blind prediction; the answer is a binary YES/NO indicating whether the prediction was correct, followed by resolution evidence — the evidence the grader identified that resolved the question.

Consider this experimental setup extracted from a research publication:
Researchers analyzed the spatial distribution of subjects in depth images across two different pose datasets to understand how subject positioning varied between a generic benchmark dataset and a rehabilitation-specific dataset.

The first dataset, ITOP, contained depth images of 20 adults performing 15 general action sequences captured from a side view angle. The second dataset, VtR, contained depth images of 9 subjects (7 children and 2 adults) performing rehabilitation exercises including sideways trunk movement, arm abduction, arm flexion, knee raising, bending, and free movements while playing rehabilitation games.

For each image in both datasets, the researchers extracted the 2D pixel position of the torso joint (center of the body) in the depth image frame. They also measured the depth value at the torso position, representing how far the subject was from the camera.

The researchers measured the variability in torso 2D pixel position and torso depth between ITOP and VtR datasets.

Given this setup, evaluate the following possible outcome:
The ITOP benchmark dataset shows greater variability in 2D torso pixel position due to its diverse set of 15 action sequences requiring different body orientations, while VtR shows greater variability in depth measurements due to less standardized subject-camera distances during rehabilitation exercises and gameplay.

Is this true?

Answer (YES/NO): NO